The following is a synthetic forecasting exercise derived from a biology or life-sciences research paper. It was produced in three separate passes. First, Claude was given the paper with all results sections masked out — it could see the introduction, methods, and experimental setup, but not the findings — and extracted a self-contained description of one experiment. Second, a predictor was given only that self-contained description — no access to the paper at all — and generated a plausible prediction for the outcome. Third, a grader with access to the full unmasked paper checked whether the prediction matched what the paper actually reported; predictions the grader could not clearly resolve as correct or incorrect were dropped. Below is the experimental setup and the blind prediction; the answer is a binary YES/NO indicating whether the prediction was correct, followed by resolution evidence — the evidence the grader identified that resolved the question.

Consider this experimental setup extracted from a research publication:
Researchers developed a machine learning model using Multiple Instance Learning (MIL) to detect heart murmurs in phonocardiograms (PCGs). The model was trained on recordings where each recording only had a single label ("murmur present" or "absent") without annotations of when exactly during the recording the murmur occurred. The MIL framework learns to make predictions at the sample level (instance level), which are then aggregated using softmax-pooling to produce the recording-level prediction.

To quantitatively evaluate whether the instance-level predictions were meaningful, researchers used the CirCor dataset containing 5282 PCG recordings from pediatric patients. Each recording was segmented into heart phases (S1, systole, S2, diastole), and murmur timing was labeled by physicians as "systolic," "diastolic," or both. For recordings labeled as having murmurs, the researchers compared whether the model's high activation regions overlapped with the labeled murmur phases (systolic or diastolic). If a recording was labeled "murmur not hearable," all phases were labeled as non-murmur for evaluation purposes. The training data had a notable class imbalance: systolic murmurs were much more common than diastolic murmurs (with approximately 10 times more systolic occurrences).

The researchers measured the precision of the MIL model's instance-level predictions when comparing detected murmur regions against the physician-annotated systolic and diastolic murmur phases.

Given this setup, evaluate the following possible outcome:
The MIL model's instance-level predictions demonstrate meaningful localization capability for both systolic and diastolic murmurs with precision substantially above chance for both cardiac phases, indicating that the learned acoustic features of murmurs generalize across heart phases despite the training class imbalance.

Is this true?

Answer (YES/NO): NO